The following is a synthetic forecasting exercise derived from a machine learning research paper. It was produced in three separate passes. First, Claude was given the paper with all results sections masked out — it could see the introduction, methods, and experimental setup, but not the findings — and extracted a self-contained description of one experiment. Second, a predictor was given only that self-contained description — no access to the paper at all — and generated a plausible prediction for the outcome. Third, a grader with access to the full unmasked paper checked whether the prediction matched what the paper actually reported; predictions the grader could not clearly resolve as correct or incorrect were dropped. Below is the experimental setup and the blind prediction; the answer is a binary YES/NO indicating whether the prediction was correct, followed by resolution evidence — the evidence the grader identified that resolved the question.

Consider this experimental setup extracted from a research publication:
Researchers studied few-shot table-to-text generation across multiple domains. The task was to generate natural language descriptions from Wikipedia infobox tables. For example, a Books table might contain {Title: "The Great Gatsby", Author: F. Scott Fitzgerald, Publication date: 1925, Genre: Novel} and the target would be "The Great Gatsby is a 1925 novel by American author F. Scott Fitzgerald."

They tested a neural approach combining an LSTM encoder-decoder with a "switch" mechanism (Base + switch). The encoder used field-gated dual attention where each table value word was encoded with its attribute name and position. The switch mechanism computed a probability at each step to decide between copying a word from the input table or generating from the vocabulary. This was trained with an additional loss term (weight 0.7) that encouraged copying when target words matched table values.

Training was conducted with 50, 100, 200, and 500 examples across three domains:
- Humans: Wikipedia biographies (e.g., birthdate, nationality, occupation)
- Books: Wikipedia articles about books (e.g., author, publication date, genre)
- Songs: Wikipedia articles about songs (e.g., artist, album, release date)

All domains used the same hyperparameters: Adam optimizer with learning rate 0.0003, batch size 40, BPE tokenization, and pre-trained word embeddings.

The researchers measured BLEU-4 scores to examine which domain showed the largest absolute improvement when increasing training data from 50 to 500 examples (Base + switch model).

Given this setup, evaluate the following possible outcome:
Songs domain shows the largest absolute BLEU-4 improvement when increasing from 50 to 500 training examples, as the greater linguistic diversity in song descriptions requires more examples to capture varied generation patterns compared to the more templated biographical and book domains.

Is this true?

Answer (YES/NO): NO